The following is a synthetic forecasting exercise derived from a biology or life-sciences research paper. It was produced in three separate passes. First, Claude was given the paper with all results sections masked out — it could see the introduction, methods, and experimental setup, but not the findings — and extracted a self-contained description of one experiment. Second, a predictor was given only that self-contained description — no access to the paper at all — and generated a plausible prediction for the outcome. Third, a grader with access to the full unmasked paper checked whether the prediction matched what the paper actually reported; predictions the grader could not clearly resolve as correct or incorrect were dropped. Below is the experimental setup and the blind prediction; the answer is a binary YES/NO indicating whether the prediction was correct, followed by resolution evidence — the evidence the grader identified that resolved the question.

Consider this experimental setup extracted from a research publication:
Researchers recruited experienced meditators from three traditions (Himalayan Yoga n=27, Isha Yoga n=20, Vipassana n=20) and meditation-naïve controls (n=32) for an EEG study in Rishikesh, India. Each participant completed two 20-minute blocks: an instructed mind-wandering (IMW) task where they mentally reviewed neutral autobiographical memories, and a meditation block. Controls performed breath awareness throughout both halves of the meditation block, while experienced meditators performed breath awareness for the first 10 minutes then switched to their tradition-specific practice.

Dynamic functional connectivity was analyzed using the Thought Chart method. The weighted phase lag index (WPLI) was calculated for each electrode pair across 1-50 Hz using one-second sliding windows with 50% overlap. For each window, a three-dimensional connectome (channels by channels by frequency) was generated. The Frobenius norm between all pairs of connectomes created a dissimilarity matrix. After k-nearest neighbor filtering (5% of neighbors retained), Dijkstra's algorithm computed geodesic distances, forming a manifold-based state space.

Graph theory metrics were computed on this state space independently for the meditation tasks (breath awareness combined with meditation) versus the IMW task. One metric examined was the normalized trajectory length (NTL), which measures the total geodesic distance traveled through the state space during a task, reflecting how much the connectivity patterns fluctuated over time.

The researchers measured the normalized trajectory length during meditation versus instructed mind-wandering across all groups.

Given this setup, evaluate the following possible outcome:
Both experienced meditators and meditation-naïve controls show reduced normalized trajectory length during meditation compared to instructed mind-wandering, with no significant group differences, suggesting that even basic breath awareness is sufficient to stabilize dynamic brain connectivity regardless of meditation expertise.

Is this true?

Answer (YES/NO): NO